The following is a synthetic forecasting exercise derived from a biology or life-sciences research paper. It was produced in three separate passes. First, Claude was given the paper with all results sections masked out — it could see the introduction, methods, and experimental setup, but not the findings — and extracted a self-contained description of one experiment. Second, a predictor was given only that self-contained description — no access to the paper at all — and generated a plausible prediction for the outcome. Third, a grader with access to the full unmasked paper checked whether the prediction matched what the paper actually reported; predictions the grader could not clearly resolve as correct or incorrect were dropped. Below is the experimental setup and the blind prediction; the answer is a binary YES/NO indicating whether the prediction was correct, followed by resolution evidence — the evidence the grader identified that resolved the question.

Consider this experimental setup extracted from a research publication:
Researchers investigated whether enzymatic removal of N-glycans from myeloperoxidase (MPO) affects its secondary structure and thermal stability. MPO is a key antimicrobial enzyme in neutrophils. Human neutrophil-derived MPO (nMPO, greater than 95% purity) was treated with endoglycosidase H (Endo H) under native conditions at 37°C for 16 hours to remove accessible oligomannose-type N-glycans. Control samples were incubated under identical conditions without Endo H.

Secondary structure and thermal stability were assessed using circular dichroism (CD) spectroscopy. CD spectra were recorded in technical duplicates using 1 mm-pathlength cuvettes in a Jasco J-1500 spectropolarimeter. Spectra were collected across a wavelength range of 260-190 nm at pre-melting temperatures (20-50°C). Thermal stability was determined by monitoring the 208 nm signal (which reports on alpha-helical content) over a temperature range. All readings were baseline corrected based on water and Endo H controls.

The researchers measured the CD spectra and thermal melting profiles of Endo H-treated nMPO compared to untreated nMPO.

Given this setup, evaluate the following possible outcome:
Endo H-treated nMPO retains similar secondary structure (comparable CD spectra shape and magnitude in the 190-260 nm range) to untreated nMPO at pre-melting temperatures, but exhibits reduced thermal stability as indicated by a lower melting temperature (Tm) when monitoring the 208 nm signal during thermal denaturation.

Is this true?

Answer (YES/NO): NO